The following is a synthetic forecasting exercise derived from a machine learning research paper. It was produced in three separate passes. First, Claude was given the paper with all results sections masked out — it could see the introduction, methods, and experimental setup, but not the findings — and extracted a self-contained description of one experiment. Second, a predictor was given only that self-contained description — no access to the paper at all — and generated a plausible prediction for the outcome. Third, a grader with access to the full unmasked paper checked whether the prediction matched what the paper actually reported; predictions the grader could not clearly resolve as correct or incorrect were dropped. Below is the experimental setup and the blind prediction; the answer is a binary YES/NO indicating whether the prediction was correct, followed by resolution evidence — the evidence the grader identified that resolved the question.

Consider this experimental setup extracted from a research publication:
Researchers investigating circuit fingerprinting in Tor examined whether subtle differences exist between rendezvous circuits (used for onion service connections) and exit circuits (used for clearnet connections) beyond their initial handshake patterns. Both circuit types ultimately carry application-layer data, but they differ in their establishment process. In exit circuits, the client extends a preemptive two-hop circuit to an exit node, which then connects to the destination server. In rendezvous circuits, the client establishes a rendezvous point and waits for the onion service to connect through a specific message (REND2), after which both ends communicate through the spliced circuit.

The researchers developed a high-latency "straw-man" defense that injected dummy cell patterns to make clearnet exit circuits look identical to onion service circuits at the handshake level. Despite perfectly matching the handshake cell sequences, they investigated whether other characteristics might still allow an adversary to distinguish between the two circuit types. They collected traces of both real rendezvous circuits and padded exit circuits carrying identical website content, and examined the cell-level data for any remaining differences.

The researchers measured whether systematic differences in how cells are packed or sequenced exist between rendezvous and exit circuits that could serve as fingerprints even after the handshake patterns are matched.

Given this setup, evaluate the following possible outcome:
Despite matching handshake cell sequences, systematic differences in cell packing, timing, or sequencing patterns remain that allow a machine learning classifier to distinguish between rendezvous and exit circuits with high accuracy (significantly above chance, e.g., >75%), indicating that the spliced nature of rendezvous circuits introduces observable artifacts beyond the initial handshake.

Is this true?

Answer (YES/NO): NO